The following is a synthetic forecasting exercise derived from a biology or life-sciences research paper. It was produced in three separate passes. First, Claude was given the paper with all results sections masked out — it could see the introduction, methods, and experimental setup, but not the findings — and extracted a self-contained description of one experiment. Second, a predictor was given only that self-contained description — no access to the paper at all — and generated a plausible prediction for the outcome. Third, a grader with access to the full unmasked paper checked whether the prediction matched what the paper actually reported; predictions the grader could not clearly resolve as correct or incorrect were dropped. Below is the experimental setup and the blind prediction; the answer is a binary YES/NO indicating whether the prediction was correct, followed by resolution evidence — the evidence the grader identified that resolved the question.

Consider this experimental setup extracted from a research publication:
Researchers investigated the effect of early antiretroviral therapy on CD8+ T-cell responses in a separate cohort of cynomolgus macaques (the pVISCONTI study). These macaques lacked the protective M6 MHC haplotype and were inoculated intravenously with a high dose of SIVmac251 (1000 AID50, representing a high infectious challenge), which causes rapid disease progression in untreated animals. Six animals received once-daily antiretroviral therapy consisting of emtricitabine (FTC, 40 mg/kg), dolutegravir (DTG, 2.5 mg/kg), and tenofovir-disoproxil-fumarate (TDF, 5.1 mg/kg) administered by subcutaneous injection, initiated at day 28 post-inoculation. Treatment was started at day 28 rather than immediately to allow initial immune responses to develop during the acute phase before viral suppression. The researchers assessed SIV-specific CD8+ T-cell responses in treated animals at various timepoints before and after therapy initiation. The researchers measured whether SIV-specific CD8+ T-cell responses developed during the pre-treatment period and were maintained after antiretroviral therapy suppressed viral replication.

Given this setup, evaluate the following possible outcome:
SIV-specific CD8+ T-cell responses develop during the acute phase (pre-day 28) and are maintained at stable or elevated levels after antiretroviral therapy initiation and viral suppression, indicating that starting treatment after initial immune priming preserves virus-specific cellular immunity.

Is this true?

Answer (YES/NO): YES